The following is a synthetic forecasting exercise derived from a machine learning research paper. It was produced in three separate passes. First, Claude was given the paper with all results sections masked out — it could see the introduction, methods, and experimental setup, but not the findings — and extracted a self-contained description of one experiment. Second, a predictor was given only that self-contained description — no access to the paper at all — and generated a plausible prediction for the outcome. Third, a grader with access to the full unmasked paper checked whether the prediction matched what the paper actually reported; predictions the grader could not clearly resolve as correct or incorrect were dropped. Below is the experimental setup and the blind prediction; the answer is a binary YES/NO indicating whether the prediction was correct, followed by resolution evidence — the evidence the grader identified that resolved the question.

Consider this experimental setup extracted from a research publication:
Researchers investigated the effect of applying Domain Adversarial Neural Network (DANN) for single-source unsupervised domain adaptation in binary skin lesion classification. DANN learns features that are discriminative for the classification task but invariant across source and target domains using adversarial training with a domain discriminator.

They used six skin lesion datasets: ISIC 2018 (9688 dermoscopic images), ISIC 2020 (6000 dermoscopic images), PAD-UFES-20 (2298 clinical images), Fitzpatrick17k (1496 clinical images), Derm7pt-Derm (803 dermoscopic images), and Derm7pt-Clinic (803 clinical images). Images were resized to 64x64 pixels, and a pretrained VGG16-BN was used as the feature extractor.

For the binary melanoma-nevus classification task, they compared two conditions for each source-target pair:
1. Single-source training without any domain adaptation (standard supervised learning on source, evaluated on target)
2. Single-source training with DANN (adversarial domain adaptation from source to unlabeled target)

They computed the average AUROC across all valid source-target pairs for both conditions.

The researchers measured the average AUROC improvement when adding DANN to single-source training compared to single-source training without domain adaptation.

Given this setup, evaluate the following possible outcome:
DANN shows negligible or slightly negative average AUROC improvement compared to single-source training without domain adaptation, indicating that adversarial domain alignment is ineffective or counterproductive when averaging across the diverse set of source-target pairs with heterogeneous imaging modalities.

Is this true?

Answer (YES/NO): NO